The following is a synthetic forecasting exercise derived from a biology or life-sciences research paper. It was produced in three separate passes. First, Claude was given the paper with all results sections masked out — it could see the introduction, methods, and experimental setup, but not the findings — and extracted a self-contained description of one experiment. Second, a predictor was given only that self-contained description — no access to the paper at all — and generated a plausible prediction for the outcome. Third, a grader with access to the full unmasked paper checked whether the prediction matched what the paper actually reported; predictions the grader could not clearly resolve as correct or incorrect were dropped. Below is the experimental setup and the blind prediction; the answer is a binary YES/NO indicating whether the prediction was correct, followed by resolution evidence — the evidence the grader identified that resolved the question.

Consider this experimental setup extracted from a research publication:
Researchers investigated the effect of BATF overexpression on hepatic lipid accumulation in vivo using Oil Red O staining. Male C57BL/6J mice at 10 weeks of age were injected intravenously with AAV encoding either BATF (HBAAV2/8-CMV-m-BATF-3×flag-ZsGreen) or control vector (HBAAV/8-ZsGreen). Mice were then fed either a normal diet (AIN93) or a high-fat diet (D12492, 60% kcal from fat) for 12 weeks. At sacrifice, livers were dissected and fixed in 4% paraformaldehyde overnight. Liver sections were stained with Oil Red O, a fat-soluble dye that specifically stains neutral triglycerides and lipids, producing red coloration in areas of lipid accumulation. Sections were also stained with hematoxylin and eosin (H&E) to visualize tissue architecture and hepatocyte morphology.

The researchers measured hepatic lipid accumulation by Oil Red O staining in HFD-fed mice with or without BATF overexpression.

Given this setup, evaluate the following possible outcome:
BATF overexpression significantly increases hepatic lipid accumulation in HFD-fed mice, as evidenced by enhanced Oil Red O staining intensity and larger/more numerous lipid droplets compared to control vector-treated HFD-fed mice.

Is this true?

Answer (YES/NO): NO